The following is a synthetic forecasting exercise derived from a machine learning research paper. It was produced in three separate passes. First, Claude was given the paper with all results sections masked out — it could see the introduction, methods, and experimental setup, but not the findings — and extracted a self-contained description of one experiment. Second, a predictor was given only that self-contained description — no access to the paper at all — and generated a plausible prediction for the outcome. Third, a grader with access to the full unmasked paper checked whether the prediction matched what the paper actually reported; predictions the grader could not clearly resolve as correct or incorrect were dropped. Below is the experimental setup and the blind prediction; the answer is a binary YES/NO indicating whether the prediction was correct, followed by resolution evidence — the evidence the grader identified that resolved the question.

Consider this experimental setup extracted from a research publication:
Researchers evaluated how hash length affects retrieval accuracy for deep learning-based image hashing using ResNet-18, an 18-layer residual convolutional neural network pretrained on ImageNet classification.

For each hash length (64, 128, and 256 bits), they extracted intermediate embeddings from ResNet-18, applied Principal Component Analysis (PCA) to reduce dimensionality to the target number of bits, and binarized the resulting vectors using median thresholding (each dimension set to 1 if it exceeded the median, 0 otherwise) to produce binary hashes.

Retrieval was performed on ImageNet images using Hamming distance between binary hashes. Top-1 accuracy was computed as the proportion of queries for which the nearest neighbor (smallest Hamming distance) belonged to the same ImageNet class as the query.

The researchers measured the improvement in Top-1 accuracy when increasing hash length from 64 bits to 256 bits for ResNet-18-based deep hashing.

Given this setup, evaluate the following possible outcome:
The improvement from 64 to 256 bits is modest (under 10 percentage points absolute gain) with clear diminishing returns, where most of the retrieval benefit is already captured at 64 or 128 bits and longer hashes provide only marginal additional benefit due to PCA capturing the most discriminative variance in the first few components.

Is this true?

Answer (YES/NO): NO